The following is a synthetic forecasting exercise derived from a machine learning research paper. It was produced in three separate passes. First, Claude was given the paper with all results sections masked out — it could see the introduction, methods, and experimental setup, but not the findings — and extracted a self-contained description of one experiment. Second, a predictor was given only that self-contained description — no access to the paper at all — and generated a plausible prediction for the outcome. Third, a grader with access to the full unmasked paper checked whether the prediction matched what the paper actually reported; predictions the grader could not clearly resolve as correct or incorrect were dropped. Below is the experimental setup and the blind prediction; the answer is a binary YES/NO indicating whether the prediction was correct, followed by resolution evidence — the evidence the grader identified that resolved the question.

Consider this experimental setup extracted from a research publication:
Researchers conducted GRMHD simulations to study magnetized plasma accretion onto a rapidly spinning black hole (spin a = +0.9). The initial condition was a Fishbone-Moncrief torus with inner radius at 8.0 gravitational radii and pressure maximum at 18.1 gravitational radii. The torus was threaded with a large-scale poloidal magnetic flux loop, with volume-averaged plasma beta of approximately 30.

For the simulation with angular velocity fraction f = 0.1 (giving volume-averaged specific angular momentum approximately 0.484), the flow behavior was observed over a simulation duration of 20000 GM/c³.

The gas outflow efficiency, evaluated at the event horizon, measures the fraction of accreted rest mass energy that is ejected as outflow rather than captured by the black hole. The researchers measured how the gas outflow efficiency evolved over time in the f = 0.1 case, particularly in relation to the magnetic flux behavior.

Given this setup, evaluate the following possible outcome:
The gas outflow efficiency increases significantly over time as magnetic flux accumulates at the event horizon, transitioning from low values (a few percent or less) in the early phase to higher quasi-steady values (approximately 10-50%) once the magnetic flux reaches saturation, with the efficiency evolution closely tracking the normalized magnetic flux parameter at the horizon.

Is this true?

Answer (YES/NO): NO